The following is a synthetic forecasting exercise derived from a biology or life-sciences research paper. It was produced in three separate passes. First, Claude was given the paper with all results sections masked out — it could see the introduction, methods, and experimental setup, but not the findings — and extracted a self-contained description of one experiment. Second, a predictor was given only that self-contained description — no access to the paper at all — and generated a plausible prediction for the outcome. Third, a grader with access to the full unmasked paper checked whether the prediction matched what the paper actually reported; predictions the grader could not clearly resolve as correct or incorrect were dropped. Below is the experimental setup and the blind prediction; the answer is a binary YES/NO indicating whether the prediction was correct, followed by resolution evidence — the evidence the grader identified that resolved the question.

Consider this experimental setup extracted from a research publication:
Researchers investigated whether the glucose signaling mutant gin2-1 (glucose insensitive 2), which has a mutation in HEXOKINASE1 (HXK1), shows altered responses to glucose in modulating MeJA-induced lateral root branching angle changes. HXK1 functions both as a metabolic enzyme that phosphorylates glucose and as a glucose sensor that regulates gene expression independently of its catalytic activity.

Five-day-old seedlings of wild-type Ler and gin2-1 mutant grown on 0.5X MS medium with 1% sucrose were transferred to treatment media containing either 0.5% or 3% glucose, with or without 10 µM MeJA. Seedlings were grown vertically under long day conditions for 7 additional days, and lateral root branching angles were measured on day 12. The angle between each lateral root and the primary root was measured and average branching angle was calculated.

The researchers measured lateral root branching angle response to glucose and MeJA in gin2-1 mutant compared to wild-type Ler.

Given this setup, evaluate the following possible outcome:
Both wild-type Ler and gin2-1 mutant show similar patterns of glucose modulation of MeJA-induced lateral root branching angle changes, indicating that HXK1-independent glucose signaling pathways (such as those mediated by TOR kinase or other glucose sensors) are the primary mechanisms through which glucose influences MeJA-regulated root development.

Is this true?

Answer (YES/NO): NO